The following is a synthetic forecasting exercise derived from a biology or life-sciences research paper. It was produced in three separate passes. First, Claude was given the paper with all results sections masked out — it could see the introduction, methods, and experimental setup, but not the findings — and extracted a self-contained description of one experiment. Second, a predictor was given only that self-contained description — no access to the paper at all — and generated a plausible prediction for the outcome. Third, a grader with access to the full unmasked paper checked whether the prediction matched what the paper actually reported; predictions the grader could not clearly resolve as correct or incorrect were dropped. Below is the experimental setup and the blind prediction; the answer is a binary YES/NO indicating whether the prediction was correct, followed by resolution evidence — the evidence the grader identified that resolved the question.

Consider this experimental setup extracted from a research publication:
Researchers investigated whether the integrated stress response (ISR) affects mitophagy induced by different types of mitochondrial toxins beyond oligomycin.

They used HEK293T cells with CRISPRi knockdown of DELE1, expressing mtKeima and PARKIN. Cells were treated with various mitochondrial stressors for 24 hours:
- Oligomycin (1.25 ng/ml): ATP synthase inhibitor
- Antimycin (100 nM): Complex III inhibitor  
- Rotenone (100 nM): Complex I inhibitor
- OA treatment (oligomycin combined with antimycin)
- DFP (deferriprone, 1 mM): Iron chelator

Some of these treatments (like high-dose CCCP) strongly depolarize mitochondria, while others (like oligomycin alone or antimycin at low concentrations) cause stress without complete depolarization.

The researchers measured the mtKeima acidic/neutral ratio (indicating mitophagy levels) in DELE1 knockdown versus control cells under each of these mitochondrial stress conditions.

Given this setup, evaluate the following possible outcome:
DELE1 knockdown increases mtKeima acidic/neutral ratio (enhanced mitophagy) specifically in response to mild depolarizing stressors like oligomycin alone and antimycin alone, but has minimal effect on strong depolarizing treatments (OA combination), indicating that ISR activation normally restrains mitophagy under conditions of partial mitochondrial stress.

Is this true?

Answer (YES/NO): YES